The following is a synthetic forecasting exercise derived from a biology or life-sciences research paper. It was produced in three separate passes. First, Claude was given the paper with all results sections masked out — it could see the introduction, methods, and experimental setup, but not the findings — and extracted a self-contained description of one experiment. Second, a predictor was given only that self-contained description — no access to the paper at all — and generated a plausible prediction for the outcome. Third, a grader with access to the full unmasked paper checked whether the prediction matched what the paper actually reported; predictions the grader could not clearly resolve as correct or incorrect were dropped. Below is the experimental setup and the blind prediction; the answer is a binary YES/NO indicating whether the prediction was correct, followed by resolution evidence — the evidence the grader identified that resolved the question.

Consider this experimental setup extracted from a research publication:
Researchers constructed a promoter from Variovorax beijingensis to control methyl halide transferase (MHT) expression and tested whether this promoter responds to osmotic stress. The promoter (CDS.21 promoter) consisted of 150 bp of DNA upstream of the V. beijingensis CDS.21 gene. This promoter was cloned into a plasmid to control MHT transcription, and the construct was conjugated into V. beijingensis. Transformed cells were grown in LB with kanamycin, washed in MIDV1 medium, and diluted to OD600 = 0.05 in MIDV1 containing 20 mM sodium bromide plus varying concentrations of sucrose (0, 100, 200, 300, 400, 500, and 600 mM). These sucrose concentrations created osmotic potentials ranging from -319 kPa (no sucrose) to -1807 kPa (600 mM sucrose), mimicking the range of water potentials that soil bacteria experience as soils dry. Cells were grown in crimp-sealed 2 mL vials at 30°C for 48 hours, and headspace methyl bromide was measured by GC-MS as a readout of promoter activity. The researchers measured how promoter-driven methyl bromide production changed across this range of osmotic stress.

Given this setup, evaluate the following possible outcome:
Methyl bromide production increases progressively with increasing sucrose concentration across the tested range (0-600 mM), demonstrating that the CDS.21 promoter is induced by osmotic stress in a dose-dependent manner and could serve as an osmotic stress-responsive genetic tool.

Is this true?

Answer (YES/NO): NO